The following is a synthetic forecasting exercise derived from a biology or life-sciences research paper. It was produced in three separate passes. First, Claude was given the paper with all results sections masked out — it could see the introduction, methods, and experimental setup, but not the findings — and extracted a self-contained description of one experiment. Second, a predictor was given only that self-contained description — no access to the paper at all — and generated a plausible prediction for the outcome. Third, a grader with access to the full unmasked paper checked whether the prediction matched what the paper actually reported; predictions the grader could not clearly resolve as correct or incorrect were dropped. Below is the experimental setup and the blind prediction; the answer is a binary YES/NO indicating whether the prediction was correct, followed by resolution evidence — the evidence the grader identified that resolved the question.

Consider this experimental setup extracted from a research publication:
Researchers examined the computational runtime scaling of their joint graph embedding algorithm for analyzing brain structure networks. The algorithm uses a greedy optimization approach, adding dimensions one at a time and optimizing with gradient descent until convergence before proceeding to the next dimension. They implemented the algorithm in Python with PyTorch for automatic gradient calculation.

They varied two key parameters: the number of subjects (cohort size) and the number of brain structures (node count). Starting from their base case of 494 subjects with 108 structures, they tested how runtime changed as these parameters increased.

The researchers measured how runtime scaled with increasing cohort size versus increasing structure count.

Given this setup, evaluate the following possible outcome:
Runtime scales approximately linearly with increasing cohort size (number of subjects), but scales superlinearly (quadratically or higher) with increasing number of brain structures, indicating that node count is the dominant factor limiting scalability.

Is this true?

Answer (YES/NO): YES